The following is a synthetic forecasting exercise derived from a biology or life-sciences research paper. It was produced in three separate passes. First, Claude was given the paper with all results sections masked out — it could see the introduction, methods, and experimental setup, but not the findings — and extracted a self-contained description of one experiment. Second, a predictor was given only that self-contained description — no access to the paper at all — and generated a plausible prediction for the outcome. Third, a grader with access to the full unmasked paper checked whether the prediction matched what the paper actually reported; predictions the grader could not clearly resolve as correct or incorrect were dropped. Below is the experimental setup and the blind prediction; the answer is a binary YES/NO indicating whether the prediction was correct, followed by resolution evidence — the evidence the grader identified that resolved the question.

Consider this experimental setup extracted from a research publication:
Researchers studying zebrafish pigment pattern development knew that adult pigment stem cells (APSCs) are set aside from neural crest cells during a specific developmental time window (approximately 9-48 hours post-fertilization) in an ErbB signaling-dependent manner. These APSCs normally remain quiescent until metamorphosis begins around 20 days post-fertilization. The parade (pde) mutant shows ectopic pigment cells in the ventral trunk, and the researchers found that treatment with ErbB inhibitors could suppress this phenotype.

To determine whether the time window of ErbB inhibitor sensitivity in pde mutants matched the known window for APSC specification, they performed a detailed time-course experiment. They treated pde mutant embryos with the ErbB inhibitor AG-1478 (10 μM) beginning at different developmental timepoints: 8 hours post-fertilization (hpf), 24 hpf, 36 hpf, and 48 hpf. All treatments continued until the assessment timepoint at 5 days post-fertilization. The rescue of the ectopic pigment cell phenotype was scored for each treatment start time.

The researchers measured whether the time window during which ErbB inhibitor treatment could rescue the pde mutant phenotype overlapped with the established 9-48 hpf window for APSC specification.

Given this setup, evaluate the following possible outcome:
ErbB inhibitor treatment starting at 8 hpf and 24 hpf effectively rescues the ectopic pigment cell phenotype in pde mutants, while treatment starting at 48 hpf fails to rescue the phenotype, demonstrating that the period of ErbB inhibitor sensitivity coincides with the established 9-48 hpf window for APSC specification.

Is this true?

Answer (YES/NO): NO